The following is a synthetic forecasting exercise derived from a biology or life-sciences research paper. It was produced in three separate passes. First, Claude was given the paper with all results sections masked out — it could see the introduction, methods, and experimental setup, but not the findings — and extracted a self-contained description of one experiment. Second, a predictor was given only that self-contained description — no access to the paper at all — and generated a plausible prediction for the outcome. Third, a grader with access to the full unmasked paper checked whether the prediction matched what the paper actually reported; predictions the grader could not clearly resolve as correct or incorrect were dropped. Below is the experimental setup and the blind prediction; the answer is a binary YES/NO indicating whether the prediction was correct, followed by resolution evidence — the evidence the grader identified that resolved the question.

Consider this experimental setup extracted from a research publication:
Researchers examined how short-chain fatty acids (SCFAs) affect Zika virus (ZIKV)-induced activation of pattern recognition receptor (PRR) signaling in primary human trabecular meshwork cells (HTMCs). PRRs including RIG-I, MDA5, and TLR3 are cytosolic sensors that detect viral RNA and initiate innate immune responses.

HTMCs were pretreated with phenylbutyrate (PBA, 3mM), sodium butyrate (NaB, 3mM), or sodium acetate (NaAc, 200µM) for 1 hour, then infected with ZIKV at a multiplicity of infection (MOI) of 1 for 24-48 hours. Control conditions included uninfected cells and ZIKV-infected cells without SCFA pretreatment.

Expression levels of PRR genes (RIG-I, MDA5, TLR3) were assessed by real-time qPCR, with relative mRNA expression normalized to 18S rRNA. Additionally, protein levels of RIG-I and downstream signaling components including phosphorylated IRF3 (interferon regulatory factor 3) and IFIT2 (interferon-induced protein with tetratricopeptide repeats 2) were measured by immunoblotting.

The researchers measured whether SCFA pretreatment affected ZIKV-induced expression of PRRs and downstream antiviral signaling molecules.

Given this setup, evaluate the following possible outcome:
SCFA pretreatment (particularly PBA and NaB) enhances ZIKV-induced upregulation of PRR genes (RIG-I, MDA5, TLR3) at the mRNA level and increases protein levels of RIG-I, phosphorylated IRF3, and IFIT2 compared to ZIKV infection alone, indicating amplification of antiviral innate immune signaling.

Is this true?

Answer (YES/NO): NO